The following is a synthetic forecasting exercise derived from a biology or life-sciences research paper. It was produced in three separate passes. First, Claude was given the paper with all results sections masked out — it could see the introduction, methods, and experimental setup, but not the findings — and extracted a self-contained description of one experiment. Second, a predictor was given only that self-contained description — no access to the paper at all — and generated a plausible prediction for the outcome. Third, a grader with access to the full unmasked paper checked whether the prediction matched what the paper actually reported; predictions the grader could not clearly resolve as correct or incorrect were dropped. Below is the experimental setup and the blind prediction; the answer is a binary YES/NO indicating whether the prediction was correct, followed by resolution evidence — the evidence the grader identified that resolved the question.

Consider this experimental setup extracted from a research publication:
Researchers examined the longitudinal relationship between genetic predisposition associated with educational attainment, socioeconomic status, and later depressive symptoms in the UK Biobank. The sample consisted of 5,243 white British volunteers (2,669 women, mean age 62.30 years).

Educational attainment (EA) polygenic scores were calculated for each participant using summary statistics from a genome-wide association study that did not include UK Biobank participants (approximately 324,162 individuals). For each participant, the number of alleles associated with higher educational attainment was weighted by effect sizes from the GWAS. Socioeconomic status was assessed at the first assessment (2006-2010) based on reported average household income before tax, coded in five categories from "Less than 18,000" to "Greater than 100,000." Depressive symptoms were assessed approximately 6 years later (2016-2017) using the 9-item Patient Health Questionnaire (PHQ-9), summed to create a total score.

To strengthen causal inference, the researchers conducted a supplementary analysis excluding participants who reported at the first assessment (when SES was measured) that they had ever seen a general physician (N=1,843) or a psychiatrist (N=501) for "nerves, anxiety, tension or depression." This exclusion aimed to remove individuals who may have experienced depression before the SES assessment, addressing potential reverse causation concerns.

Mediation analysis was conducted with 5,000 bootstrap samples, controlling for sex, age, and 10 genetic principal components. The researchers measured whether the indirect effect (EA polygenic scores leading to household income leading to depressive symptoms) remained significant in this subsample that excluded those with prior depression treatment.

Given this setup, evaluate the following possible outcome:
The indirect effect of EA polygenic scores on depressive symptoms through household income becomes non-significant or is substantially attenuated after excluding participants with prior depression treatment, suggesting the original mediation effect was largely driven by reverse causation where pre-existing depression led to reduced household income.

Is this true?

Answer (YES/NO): NO